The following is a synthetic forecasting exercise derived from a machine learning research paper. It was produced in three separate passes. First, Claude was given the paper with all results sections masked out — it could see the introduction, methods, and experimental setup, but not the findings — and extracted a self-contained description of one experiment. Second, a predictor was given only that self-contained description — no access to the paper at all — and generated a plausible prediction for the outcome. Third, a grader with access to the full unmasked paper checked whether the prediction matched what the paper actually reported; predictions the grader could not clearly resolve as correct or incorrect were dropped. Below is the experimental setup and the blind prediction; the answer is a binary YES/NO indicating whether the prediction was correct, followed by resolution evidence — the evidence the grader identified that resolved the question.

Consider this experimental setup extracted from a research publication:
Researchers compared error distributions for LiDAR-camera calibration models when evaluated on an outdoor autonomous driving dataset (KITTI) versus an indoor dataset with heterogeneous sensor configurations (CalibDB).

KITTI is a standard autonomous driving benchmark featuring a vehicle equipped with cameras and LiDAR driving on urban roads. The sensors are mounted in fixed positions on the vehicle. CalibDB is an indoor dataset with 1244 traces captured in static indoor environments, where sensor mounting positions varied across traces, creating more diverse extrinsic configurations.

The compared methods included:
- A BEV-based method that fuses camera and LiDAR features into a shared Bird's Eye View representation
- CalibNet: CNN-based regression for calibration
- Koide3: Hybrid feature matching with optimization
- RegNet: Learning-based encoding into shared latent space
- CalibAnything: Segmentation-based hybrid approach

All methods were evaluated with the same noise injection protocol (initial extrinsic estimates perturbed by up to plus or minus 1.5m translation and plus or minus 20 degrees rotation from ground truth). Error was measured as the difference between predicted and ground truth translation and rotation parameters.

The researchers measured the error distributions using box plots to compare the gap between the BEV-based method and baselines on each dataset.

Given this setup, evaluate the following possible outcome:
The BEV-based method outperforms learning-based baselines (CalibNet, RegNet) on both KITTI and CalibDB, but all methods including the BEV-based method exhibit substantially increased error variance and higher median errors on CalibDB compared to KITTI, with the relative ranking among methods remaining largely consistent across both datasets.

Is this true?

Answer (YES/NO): NO